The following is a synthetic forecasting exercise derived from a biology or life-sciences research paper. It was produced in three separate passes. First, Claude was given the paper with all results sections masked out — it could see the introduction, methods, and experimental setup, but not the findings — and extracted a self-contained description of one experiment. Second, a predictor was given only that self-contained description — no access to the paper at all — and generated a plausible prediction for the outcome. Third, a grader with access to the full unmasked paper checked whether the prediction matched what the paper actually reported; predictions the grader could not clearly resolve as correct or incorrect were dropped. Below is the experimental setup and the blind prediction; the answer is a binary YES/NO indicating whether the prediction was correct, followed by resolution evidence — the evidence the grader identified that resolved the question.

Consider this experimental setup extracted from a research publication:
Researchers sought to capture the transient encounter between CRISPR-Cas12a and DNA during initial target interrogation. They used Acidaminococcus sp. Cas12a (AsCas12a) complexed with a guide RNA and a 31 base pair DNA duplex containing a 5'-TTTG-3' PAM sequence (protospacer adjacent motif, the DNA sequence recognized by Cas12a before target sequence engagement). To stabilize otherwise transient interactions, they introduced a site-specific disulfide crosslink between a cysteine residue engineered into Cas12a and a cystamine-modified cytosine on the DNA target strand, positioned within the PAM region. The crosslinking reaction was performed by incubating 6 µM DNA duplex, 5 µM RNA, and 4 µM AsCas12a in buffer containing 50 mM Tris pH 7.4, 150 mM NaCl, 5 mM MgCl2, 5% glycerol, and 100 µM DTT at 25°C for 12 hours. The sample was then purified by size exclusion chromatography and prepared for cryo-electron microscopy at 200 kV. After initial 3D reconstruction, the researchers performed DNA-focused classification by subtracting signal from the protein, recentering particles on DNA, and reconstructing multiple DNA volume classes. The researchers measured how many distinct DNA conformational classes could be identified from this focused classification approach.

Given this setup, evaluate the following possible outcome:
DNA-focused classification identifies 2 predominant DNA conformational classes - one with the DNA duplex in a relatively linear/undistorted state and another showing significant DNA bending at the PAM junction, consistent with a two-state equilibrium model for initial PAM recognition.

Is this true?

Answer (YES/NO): NO